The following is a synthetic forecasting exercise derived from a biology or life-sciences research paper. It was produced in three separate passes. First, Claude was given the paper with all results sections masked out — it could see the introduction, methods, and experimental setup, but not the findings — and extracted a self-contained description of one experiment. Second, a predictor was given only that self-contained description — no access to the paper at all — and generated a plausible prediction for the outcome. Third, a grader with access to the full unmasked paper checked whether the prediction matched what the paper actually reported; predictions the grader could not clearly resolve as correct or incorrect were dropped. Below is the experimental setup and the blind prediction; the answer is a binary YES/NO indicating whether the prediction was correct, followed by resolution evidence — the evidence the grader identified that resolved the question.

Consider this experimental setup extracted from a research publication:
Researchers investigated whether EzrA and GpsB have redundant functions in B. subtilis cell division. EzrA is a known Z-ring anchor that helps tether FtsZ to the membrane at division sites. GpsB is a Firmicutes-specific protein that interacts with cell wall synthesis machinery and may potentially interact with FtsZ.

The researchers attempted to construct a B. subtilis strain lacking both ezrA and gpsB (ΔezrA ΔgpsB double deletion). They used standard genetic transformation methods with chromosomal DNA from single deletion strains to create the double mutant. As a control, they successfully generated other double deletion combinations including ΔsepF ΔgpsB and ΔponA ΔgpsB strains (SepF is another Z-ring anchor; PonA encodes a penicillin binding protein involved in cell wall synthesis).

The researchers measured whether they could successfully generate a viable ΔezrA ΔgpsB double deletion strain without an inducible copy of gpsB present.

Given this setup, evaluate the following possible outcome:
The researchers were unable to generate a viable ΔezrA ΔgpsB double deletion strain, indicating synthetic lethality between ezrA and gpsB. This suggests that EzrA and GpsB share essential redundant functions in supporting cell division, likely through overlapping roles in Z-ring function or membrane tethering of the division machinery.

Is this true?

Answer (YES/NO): YES